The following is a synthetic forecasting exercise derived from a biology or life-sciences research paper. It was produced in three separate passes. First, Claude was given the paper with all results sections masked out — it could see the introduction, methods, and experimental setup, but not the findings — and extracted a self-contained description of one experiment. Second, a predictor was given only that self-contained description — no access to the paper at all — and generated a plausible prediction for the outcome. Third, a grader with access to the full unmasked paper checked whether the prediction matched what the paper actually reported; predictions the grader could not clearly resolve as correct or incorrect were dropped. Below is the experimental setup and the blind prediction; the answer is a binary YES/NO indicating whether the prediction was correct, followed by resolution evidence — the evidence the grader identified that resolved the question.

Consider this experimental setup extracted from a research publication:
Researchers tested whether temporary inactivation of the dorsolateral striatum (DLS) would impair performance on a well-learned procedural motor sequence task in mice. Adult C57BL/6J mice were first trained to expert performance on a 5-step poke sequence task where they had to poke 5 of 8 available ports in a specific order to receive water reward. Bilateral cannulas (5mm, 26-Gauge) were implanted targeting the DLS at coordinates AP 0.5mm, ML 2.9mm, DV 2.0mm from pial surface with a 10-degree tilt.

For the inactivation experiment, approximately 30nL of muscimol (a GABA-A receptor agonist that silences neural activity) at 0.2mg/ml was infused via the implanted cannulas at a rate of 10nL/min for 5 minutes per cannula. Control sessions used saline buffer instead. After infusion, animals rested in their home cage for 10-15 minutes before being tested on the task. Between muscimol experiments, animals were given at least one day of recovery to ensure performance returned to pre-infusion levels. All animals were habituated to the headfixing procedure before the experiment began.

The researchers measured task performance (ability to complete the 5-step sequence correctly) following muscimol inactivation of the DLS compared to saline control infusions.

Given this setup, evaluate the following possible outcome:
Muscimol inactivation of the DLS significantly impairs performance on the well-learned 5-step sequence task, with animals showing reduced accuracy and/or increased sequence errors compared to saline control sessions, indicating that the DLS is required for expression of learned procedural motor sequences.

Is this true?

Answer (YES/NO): YES